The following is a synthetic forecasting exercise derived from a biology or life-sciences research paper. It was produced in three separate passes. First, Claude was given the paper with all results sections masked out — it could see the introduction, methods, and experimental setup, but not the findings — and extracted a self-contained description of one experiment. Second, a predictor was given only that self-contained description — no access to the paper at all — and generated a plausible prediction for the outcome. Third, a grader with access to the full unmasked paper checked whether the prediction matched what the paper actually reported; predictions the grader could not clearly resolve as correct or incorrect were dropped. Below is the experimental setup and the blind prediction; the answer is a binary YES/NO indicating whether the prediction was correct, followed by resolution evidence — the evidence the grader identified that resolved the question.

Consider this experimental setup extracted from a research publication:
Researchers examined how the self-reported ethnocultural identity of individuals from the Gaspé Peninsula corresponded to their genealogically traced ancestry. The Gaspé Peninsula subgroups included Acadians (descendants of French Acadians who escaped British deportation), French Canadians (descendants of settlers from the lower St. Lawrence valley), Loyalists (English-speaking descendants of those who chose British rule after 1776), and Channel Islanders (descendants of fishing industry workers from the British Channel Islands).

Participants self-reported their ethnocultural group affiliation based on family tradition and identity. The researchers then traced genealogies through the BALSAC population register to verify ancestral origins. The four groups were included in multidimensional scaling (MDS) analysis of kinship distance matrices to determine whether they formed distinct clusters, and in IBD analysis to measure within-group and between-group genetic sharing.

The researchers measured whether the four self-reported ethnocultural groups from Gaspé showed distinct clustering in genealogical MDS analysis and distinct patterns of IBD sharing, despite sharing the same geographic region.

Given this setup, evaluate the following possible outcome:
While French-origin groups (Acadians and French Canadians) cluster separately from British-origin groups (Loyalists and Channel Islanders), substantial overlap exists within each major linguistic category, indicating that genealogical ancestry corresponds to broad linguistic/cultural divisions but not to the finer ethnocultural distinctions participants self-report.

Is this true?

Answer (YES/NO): NO